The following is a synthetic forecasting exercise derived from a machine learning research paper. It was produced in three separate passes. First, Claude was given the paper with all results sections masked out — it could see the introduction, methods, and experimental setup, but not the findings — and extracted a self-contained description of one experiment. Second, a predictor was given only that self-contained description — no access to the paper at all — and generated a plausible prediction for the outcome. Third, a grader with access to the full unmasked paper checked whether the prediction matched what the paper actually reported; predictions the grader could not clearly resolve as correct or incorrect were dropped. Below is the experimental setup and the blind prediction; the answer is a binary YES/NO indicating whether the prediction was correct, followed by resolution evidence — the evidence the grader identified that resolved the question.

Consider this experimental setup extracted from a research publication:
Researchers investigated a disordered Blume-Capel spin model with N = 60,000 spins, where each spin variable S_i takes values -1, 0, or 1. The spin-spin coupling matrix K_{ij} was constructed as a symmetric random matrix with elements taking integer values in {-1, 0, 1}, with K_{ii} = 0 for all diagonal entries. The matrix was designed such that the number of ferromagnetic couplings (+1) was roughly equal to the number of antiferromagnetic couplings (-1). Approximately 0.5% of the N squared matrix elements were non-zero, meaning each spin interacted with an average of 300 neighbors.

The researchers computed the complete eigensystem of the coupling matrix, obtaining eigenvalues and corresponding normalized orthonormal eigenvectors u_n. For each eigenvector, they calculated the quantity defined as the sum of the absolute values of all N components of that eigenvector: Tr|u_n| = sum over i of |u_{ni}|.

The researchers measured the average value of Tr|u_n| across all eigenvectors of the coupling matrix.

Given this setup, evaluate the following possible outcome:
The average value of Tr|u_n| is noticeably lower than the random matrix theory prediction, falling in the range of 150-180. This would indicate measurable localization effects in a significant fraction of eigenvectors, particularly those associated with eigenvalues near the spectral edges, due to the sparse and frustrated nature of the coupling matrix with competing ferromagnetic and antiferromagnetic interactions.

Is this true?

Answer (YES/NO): NO